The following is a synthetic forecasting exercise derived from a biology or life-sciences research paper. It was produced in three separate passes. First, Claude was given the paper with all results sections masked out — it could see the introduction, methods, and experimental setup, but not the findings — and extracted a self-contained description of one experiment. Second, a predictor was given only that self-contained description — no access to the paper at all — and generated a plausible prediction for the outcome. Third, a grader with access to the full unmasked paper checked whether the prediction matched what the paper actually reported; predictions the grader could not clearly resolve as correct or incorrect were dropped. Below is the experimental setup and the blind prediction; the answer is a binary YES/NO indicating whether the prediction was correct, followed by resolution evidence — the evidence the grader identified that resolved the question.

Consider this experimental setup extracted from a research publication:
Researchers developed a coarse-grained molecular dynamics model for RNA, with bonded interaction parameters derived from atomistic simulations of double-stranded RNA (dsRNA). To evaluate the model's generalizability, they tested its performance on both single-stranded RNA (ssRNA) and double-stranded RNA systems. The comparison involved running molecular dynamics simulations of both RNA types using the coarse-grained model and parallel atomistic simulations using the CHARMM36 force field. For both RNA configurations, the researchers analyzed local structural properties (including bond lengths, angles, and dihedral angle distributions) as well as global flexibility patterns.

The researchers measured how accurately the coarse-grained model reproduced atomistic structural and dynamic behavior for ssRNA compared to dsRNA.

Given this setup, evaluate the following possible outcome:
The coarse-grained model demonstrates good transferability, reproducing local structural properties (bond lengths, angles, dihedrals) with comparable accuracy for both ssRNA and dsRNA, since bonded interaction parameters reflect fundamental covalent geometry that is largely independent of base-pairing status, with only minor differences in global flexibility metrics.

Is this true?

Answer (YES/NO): NO